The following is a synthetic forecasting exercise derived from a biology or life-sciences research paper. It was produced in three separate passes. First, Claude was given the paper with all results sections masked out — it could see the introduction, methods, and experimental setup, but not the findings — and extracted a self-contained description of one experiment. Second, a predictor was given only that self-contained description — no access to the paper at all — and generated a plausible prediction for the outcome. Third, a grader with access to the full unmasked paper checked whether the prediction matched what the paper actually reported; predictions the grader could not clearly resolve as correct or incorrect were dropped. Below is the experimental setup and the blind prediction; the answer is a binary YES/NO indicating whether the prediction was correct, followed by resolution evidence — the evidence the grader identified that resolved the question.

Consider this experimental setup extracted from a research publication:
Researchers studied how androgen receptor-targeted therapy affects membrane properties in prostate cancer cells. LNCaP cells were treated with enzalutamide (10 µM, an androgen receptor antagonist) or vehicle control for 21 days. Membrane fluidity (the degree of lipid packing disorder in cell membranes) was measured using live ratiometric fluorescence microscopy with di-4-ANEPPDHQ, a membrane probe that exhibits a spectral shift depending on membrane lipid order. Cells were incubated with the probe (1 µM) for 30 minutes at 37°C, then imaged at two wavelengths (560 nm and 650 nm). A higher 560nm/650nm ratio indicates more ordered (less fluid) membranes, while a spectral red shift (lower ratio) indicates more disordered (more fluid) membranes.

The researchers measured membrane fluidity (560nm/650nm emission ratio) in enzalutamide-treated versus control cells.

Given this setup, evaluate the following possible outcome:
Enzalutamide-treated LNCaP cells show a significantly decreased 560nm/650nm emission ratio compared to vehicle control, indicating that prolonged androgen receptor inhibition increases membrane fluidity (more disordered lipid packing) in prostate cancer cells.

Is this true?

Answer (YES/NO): YES